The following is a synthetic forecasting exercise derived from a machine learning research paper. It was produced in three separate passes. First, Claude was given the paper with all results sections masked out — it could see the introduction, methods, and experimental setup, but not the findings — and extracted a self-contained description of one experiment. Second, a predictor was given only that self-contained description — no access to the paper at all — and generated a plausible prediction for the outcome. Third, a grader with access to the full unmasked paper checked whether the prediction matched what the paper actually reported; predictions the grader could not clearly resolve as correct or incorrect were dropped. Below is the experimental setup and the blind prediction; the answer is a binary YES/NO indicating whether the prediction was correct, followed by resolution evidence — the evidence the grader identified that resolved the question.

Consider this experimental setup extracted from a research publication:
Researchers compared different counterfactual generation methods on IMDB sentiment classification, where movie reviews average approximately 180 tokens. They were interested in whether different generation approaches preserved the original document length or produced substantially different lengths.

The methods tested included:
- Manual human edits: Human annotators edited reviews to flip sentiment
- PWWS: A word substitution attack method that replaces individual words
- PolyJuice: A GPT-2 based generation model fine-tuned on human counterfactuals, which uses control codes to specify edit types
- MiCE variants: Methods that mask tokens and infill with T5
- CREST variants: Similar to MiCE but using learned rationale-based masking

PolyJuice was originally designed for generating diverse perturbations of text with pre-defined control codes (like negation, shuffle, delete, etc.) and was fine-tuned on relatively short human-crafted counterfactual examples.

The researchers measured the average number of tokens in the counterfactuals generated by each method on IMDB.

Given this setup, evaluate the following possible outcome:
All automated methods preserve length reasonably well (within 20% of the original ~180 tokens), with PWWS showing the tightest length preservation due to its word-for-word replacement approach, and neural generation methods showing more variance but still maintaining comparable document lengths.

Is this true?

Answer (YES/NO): NO